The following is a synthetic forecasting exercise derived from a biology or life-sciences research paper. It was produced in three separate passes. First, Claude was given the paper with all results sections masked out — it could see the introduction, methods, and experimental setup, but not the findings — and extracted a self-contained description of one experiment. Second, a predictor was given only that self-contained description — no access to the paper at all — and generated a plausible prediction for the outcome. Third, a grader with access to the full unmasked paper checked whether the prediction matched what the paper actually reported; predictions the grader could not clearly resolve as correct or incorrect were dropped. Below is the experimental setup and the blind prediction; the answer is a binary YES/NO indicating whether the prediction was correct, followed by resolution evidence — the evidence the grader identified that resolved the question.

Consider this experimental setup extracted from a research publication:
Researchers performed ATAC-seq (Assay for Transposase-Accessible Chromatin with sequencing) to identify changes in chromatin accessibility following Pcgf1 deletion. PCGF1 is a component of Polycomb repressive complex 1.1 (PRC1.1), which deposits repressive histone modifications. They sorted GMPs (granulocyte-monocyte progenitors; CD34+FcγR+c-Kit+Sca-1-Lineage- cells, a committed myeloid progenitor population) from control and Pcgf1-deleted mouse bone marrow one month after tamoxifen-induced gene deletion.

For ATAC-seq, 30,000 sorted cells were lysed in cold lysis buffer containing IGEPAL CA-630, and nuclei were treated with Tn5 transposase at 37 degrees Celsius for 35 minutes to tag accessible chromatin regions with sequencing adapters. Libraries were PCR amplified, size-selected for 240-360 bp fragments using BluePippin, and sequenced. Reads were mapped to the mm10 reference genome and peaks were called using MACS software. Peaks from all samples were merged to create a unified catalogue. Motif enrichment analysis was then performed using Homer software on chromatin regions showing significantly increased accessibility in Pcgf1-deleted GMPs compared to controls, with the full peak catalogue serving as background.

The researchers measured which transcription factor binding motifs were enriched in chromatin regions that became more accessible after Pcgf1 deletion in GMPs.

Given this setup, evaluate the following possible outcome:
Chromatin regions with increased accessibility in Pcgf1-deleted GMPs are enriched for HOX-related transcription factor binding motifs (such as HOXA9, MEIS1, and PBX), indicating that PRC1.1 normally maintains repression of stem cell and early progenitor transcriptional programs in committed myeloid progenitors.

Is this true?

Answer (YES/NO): NO